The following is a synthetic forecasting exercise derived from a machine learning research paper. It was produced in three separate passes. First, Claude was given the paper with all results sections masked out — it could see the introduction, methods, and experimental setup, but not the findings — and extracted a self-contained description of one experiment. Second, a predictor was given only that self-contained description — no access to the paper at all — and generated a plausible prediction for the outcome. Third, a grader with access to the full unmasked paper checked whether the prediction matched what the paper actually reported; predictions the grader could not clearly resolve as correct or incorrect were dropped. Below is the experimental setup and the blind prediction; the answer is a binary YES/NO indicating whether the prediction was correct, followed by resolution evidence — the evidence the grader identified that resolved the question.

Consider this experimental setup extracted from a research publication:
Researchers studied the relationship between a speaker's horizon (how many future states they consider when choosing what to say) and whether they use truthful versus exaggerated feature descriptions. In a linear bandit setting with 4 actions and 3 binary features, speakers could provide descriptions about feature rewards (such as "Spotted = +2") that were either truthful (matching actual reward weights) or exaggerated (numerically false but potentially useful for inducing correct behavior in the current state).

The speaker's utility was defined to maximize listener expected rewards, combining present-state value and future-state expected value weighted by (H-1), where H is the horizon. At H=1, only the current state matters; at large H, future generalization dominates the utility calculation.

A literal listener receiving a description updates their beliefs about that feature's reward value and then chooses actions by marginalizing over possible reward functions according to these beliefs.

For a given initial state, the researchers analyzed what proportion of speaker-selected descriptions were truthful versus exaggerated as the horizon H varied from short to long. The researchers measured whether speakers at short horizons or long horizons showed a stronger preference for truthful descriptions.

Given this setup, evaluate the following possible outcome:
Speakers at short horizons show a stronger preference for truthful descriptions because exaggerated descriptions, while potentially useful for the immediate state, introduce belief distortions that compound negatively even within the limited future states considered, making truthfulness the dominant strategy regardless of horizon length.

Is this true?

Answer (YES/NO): NO